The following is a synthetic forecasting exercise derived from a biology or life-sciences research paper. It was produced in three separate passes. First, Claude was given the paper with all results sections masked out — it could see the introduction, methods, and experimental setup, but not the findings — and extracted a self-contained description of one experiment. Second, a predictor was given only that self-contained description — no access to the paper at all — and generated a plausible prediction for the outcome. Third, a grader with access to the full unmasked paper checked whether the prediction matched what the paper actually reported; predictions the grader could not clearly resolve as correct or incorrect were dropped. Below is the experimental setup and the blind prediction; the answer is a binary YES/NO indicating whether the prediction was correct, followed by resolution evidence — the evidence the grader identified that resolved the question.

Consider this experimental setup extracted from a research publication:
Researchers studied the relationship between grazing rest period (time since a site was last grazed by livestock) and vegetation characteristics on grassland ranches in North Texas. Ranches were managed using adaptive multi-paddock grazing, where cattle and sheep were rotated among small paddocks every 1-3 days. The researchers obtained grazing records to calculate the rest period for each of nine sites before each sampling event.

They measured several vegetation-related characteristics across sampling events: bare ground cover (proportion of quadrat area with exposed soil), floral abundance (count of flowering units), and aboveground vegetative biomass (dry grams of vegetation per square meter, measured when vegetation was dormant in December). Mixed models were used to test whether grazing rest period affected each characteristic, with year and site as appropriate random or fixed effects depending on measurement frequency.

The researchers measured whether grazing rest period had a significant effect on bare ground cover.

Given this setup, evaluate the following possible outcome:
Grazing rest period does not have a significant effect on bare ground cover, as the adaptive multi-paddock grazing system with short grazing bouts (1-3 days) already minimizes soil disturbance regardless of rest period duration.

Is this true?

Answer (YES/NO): NO